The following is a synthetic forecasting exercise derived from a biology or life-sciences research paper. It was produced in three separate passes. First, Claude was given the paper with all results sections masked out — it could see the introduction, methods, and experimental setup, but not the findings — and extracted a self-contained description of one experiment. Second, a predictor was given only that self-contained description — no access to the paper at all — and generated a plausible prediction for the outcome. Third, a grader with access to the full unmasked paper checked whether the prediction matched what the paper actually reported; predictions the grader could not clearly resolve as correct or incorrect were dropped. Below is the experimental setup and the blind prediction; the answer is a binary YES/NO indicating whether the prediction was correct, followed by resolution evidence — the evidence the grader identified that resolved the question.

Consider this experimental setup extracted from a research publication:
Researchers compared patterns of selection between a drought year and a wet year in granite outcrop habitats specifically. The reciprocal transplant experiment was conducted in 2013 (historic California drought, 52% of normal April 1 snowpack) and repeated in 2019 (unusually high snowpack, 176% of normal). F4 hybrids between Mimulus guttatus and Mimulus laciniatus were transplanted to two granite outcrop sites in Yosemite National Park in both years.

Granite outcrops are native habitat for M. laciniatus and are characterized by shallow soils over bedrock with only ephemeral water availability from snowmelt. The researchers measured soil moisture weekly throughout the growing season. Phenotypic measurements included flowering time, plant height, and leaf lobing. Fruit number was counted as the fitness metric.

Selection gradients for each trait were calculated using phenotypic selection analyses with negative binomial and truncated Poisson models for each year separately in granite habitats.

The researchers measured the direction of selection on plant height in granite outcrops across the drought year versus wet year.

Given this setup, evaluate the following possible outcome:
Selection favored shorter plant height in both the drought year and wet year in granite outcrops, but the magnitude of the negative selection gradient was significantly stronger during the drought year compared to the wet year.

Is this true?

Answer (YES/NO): NO